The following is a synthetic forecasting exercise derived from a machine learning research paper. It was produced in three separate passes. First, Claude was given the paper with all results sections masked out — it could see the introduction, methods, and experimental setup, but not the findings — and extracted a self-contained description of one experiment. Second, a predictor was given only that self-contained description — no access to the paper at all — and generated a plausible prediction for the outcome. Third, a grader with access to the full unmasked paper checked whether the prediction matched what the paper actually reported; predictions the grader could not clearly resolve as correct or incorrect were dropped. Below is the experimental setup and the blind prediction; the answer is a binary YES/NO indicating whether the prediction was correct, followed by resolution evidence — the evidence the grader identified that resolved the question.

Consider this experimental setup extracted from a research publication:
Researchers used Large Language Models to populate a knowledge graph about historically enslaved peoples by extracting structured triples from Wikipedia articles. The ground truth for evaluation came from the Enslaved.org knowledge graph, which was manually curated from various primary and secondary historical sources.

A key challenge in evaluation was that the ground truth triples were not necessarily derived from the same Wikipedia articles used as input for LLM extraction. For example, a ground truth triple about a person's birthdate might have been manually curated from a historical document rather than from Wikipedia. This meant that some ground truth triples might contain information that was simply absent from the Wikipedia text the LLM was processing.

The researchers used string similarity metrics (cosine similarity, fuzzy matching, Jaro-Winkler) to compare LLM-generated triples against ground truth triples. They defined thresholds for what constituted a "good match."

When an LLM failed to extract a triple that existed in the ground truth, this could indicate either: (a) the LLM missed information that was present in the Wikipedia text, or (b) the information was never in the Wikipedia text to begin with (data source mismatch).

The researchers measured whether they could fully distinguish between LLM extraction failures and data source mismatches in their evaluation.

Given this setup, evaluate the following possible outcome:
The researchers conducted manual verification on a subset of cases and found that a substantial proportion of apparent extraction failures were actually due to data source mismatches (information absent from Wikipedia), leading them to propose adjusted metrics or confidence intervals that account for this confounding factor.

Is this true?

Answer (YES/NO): NO